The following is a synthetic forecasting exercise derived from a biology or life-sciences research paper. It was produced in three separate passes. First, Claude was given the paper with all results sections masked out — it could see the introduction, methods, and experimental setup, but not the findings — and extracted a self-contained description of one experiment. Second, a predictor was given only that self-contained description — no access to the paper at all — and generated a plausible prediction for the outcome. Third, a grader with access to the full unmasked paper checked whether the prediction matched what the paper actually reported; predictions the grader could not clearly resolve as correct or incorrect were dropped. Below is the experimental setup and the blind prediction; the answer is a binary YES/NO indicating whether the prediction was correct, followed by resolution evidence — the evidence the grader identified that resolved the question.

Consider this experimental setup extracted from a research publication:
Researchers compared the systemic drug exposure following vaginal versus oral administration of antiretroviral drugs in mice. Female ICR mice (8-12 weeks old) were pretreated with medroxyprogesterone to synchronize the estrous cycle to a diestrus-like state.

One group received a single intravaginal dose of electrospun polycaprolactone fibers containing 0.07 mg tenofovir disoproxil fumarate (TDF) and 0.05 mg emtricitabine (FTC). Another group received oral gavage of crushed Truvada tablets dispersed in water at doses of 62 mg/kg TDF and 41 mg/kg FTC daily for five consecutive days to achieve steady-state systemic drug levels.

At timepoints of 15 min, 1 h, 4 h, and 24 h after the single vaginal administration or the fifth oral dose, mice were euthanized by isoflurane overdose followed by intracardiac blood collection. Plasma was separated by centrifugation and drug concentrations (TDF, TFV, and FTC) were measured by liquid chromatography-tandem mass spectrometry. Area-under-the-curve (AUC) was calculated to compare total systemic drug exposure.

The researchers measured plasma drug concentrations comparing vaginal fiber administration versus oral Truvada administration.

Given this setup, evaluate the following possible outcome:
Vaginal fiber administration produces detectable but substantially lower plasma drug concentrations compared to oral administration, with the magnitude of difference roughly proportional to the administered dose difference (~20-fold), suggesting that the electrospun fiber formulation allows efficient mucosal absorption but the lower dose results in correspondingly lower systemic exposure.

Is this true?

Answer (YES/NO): NO